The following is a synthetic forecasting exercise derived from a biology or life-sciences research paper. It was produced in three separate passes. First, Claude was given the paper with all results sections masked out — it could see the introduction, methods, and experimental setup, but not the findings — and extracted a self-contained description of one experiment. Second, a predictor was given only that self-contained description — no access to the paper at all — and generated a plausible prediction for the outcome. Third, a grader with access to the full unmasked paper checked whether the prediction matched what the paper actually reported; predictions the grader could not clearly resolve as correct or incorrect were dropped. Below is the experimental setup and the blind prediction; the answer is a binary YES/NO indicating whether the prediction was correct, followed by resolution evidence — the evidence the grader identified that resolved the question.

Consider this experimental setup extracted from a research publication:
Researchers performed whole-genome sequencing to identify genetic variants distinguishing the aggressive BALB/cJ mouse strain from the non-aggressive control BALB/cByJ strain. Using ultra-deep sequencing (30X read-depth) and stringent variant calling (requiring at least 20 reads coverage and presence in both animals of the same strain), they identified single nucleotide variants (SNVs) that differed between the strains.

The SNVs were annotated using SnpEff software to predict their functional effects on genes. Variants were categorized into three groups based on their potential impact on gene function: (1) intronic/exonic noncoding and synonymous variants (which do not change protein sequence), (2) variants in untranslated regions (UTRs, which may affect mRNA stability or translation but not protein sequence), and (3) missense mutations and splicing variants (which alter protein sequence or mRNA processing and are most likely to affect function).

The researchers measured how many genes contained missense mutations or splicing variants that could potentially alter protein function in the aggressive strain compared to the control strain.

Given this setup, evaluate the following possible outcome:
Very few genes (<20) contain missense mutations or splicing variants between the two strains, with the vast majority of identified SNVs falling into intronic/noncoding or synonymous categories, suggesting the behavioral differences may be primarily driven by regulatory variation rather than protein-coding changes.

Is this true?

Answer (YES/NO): NO